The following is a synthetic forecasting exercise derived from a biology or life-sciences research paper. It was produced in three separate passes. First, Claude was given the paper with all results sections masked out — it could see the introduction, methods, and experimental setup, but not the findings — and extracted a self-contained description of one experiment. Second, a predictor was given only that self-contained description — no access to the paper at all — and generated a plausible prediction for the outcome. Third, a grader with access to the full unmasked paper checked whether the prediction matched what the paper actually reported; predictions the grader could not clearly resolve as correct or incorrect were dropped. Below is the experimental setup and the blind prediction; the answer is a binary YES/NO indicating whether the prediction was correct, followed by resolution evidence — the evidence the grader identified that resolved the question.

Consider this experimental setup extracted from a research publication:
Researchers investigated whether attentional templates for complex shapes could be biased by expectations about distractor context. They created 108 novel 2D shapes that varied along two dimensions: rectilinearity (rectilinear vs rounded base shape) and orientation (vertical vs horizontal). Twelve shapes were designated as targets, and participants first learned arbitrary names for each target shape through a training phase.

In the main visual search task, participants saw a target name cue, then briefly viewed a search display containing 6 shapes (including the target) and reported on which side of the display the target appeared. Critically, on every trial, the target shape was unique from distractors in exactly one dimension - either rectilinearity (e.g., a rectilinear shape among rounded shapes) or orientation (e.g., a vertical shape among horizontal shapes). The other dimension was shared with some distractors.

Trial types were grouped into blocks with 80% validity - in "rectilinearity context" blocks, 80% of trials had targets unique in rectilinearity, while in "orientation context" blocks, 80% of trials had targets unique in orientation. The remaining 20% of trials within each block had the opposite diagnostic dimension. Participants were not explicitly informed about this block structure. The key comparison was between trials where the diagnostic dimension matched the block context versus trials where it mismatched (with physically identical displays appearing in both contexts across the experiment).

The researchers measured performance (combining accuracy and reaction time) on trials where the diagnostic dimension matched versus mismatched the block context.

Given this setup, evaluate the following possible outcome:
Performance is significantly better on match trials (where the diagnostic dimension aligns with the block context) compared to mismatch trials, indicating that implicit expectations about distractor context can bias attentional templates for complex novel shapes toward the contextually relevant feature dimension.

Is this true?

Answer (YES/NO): YES